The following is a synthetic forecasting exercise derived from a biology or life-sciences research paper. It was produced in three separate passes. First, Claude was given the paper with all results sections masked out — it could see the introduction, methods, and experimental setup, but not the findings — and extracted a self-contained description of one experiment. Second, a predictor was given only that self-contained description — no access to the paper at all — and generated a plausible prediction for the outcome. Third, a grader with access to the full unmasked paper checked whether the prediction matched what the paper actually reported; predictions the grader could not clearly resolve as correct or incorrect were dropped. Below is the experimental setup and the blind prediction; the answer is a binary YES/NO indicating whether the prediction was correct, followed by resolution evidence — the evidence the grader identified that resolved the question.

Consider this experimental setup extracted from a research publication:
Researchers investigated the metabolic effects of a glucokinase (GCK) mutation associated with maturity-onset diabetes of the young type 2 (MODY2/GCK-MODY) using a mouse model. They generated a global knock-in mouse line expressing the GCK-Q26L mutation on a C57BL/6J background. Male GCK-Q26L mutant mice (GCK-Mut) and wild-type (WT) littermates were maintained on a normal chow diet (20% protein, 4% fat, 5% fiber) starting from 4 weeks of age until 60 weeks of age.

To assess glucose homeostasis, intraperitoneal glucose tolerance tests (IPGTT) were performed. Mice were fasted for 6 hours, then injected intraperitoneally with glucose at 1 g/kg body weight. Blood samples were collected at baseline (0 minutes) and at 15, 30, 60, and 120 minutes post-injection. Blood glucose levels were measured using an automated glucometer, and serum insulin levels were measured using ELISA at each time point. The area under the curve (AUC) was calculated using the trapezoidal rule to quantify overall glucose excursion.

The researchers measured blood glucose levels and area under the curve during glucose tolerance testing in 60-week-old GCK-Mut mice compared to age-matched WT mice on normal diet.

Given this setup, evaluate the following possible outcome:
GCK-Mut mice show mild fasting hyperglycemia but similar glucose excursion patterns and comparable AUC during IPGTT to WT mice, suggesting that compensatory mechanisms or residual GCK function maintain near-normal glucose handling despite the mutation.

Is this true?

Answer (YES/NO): NO